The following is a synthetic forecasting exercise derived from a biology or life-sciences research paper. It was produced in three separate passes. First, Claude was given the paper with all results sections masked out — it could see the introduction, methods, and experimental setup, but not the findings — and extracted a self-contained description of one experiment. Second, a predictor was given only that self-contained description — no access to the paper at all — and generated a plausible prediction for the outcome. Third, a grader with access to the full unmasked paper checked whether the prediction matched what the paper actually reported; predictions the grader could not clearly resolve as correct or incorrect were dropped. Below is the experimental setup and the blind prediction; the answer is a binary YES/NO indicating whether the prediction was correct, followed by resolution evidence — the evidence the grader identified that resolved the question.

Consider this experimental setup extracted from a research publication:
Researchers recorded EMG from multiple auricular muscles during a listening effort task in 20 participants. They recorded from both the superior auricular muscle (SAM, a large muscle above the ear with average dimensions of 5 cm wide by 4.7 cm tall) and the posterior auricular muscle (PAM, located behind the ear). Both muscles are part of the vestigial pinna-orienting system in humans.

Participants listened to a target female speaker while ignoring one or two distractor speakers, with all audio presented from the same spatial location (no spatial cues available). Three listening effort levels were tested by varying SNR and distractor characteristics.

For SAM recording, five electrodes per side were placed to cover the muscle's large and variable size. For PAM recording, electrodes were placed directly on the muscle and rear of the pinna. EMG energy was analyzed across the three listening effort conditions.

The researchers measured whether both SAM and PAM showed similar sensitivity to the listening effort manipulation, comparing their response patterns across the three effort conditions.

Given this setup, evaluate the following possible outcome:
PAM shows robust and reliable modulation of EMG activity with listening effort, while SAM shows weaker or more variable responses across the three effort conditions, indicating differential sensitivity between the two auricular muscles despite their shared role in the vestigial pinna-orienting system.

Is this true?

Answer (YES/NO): NO